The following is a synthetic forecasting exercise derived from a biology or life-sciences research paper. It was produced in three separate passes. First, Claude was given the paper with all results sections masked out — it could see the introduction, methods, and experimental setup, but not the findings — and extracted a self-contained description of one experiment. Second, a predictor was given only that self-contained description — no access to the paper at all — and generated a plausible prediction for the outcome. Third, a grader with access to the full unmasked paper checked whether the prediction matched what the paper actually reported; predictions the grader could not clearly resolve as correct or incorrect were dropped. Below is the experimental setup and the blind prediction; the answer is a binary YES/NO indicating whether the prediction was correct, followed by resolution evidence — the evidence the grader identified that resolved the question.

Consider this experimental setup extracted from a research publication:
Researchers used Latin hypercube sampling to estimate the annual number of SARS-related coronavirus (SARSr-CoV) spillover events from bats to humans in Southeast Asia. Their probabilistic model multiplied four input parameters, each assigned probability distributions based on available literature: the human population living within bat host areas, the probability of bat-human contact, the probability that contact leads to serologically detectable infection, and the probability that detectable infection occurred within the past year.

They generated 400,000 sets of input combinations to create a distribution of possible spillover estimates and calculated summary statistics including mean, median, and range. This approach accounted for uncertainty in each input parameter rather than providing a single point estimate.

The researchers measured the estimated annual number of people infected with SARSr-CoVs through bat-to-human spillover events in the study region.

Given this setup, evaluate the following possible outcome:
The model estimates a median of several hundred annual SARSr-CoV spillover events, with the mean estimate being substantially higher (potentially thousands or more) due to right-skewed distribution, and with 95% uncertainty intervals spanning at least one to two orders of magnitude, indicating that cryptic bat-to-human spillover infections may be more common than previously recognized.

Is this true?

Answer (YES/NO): NO